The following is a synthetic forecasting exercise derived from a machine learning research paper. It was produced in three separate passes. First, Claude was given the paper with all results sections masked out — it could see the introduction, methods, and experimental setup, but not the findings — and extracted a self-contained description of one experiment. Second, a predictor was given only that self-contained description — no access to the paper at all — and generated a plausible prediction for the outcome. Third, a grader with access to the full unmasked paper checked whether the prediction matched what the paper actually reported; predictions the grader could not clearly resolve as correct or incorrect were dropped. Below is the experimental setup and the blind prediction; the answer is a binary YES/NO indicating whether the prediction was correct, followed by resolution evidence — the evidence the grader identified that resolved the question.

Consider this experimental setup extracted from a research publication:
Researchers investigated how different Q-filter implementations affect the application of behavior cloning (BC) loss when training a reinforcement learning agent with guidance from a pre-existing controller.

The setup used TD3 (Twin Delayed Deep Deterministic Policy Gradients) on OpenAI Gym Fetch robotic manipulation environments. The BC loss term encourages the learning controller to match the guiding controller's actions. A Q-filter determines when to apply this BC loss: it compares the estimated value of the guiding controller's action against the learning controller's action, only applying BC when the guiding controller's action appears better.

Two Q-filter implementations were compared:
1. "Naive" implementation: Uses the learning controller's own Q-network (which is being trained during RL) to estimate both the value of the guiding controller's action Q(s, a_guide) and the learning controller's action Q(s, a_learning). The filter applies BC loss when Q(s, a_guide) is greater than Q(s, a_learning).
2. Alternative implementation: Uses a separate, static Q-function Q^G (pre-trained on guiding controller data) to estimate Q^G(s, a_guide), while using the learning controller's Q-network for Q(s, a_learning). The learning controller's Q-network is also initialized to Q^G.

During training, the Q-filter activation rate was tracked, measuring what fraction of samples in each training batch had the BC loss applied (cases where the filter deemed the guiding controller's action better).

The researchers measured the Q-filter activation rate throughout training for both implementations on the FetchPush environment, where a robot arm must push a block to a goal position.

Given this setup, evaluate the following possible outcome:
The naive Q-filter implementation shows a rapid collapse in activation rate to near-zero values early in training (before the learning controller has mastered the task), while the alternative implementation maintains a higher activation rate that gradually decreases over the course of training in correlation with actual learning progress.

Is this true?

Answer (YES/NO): NO